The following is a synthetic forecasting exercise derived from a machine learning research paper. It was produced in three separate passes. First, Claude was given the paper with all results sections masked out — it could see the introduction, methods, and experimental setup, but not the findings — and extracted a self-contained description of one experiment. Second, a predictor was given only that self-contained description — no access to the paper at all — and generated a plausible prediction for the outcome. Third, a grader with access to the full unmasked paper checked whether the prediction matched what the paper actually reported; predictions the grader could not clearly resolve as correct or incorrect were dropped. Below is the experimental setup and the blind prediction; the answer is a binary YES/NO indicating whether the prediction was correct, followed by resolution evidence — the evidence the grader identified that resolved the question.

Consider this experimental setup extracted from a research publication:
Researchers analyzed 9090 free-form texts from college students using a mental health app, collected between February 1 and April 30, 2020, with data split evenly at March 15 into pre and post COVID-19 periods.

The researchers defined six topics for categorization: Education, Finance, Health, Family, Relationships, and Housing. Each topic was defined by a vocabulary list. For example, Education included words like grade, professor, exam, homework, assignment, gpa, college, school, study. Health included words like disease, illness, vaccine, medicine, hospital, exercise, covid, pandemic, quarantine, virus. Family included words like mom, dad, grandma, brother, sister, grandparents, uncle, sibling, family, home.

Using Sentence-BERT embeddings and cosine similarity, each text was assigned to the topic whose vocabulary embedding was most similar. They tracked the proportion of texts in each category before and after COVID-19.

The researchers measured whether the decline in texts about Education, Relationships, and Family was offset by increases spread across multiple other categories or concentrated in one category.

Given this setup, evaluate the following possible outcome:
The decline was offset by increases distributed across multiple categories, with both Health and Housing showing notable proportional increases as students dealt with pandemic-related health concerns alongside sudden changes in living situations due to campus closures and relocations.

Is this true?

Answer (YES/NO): NO